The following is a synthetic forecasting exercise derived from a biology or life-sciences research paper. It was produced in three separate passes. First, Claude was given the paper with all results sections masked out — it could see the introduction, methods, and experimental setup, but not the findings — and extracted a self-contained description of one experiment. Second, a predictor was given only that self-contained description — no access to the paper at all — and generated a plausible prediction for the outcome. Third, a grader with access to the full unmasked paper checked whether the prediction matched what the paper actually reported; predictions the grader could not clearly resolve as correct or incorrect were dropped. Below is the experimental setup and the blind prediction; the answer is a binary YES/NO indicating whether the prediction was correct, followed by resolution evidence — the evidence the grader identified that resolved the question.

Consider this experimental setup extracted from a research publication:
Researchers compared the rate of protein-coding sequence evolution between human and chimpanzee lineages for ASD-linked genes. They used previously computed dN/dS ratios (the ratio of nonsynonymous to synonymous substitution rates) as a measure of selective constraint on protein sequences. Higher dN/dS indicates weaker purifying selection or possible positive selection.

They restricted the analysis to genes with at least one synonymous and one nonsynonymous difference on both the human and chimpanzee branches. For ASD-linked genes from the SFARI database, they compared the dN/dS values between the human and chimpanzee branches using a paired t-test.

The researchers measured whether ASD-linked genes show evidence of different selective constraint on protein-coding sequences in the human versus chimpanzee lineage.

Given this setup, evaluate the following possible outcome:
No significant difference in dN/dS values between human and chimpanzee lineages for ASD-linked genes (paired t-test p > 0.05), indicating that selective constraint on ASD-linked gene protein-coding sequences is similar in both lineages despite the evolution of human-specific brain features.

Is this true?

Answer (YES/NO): YES